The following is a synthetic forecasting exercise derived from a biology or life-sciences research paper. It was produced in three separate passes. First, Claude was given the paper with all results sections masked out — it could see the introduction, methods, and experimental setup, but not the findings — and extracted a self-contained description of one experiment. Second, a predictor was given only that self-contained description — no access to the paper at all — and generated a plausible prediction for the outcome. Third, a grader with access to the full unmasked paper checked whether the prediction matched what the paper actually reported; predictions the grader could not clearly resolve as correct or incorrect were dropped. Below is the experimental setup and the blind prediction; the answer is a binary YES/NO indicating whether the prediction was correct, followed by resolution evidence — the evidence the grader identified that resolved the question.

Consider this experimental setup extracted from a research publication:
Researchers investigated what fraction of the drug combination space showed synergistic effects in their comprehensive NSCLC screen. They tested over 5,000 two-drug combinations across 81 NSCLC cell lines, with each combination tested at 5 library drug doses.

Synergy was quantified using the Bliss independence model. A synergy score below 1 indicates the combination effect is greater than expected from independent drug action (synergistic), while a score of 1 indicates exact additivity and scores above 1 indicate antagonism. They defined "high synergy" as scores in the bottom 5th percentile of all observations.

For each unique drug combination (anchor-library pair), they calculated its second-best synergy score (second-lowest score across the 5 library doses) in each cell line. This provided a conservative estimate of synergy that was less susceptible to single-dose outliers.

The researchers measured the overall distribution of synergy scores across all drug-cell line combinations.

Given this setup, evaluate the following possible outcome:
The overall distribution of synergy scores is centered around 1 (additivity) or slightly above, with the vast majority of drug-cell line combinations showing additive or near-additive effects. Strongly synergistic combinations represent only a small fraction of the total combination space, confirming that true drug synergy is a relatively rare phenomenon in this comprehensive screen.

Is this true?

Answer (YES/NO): YES